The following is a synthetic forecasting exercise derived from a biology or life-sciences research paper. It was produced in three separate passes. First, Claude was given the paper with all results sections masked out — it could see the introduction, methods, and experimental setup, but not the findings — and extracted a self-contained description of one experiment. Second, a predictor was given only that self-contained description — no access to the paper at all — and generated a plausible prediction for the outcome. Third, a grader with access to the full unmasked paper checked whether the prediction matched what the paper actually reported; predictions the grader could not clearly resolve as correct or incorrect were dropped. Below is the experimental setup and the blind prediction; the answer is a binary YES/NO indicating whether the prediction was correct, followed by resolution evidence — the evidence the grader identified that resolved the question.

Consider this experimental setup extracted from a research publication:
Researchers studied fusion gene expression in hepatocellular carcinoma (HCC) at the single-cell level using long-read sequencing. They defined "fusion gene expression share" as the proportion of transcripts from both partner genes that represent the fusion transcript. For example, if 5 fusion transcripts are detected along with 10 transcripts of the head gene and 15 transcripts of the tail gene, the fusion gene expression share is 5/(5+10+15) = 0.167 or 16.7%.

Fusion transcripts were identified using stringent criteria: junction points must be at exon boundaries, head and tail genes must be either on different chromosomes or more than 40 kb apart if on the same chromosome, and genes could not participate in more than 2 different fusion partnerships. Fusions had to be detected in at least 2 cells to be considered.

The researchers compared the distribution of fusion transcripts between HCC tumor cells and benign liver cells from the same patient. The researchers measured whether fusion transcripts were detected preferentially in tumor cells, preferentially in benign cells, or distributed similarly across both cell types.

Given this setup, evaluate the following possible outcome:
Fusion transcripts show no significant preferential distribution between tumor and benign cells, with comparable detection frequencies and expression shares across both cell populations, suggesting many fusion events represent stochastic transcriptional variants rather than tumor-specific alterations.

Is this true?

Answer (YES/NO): NO